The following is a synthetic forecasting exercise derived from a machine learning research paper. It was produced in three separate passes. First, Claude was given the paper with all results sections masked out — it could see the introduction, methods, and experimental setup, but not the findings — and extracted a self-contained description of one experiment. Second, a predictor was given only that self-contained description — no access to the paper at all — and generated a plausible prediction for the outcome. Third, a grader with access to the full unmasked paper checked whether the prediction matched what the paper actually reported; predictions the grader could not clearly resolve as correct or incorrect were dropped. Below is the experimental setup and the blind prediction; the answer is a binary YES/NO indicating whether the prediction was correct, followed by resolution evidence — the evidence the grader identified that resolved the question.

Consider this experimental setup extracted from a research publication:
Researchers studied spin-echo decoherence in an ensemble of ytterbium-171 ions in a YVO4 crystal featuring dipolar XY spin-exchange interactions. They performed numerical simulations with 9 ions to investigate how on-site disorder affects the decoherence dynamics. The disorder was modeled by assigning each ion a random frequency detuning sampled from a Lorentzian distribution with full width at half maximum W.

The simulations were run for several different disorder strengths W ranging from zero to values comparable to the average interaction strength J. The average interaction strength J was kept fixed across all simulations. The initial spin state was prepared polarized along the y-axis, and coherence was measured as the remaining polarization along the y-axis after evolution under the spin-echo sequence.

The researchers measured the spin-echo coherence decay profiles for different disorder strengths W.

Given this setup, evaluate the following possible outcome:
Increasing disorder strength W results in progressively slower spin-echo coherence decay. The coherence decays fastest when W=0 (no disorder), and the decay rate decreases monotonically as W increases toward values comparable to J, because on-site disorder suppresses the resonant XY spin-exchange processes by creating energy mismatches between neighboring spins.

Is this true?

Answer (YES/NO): NO